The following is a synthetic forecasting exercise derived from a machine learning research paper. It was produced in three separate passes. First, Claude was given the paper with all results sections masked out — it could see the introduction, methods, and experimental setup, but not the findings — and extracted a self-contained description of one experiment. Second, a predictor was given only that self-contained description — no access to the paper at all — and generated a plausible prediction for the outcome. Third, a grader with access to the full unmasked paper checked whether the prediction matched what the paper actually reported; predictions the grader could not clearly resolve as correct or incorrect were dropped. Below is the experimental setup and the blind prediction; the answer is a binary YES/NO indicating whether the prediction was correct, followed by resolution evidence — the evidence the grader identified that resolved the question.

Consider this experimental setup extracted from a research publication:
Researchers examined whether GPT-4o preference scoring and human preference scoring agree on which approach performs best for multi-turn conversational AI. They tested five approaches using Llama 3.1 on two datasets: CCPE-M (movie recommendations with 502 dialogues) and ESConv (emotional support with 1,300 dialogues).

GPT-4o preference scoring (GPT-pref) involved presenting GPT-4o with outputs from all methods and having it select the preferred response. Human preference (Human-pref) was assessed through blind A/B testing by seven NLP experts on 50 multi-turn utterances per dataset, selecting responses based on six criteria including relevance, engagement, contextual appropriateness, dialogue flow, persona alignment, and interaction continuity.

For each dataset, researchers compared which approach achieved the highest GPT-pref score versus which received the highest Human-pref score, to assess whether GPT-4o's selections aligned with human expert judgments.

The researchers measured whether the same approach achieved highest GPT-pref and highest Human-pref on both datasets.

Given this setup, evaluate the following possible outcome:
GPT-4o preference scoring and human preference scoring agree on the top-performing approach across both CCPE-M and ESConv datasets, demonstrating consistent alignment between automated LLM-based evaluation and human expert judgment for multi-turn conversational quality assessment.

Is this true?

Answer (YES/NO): YES